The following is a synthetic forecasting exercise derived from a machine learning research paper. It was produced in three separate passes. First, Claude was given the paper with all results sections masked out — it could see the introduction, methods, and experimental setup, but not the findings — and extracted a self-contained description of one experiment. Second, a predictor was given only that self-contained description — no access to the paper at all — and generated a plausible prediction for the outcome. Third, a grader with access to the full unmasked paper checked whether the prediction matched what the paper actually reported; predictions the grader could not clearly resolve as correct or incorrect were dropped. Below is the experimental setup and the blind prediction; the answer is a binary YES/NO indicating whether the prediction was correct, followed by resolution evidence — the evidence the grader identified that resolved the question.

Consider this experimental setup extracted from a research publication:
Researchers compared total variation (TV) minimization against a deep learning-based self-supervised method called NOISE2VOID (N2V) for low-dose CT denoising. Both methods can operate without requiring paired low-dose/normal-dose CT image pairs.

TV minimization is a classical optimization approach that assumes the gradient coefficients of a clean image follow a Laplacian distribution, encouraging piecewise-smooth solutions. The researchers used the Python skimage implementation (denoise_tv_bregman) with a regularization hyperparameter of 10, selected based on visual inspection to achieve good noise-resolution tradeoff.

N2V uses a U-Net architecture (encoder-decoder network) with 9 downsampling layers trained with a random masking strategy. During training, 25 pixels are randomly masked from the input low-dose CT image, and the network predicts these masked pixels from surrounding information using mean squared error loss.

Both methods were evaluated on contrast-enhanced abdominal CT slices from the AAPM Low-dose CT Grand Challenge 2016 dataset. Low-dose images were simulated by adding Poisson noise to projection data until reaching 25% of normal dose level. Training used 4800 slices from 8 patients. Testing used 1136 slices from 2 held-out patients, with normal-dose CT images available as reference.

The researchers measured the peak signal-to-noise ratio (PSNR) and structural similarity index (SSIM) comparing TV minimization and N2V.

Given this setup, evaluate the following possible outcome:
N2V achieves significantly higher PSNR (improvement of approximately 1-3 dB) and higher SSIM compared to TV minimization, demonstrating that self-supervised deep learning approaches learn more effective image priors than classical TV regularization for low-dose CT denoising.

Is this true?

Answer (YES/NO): NO